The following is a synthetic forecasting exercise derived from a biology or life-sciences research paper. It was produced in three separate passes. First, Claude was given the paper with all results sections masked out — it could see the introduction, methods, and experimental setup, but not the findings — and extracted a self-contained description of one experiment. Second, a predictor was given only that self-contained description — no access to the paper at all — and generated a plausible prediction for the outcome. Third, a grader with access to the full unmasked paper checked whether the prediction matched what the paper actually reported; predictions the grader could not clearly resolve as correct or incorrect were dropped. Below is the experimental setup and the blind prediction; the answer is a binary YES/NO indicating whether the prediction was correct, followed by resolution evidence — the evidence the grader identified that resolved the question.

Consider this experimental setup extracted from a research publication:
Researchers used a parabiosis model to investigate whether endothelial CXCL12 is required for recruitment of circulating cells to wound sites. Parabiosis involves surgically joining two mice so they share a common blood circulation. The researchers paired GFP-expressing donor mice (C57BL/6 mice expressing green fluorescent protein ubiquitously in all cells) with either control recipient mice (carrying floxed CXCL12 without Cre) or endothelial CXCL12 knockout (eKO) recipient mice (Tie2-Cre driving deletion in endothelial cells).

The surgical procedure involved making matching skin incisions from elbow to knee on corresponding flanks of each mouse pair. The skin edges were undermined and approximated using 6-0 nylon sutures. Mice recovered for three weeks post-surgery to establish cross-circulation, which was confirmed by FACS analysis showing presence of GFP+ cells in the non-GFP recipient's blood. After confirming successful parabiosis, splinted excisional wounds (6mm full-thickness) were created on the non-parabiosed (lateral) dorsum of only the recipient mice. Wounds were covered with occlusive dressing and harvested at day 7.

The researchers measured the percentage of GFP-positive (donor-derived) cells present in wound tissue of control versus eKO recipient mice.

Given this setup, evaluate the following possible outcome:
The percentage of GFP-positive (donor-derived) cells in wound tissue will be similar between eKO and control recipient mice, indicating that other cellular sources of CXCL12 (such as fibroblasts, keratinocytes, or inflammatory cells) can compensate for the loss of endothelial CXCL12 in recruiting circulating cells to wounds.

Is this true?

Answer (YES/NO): NO